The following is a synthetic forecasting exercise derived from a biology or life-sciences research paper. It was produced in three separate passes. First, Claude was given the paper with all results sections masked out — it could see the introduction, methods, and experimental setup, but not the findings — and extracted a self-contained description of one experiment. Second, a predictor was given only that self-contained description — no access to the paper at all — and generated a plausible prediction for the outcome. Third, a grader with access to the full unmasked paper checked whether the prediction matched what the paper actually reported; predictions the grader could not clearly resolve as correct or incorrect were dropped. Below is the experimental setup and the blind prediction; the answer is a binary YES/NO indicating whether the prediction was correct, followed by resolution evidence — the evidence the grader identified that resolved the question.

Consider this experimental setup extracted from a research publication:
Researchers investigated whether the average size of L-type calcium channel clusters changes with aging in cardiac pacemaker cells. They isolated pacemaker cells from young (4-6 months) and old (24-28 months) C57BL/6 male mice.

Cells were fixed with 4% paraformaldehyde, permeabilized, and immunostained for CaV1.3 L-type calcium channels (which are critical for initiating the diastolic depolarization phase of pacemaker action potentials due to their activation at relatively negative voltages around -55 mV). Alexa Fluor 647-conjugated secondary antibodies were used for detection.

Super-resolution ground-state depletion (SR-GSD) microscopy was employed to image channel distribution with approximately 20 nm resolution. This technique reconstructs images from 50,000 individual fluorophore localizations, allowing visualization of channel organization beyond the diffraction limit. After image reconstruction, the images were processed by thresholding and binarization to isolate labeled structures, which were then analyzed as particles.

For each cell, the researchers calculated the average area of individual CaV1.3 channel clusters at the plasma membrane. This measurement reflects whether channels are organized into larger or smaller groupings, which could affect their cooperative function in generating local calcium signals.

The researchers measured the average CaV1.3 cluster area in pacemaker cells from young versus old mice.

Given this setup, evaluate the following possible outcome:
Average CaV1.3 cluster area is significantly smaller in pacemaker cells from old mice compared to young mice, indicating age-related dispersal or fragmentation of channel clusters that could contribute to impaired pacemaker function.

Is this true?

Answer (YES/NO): YES